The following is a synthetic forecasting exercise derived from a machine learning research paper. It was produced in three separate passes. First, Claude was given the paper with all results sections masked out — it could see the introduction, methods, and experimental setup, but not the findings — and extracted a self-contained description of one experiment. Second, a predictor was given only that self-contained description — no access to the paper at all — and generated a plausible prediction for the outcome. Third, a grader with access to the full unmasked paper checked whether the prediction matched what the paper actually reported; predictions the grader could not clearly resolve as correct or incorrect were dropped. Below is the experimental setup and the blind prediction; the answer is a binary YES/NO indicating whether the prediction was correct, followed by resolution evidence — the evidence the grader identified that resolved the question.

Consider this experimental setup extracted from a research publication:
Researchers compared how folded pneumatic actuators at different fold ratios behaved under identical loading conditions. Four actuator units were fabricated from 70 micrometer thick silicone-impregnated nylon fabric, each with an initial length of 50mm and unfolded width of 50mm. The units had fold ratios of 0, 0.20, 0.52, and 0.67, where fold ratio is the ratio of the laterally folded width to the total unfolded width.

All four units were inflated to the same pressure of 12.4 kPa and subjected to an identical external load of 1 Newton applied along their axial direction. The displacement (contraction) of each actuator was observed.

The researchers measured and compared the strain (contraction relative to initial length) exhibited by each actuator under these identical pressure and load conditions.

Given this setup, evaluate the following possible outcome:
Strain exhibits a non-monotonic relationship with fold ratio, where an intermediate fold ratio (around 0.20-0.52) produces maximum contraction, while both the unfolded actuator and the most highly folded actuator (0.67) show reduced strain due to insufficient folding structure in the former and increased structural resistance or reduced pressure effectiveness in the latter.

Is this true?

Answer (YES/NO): NO